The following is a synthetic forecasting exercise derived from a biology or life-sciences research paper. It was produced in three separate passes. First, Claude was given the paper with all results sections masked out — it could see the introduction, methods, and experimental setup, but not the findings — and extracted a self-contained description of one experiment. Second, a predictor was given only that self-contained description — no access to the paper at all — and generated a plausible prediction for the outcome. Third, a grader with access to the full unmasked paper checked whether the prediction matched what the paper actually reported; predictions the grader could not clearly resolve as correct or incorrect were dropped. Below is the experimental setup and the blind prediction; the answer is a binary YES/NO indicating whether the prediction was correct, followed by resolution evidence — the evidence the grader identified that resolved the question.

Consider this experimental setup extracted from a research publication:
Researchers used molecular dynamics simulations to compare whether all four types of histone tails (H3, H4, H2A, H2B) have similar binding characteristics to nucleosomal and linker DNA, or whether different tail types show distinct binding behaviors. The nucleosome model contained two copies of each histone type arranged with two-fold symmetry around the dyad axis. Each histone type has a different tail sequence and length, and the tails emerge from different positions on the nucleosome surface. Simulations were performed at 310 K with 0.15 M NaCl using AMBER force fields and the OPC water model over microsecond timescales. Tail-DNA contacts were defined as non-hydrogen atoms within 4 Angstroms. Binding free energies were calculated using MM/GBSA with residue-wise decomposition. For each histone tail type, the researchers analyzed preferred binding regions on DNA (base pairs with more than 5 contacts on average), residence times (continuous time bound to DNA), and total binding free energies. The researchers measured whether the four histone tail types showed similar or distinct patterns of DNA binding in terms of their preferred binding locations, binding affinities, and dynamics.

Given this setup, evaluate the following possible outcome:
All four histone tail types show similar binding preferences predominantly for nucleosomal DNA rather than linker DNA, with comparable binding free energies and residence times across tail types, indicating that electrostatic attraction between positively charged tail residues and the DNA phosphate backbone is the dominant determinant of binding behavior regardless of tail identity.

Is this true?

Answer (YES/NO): NO